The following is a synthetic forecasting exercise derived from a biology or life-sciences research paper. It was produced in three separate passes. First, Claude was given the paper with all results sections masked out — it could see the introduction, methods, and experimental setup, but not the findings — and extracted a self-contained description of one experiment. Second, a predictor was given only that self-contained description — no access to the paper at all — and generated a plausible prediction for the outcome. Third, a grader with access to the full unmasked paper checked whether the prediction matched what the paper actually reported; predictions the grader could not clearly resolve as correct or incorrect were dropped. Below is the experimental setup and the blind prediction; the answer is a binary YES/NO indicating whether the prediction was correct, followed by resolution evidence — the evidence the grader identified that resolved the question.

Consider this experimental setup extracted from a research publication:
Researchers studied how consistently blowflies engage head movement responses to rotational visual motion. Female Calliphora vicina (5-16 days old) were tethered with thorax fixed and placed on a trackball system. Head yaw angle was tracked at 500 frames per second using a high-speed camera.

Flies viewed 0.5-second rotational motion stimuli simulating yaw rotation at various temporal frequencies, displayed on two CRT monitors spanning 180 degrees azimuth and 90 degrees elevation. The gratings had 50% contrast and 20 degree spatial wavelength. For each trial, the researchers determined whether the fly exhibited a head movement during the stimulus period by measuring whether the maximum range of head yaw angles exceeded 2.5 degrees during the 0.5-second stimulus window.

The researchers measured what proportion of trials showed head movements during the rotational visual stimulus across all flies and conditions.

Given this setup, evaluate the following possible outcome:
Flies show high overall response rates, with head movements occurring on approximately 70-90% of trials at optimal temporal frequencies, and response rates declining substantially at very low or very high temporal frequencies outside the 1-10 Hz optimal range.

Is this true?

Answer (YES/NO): NO